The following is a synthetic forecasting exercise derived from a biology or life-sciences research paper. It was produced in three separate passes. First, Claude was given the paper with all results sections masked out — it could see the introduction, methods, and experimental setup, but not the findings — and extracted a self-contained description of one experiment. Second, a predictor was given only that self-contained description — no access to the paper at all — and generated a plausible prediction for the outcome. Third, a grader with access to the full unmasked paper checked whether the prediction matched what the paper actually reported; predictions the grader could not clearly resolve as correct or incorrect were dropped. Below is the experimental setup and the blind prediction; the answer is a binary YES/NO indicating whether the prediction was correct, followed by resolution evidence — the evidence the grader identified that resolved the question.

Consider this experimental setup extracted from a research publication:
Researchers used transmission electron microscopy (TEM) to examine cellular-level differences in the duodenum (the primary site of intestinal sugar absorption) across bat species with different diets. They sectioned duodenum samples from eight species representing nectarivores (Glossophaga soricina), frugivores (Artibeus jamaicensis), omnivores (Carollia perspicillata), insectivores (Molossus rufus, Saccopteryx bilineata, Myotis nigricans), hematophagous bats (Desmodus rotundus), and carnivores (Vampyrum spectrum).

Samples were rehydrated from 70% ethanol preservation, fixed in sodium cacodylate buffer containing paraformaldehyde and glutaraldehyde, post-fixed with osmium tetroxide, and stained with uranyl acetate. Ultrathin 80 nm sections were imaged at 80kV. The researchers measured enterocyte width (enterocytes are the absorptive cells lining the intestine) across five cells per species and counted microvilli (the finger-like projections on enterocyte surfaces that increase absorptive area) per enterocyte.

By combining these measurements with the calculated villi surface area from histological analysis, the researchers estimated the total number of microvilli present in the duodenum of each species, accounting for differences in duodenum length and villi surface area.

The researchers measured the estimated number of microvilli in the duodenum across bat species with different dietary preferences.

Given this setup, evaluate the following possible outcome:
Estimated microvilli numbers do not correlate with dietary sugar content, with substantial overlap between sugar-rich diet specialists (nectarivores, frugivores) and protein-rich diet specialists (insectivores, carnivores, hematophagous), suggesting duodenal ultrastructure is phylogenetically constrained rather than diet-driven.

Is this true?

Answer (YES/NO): NO